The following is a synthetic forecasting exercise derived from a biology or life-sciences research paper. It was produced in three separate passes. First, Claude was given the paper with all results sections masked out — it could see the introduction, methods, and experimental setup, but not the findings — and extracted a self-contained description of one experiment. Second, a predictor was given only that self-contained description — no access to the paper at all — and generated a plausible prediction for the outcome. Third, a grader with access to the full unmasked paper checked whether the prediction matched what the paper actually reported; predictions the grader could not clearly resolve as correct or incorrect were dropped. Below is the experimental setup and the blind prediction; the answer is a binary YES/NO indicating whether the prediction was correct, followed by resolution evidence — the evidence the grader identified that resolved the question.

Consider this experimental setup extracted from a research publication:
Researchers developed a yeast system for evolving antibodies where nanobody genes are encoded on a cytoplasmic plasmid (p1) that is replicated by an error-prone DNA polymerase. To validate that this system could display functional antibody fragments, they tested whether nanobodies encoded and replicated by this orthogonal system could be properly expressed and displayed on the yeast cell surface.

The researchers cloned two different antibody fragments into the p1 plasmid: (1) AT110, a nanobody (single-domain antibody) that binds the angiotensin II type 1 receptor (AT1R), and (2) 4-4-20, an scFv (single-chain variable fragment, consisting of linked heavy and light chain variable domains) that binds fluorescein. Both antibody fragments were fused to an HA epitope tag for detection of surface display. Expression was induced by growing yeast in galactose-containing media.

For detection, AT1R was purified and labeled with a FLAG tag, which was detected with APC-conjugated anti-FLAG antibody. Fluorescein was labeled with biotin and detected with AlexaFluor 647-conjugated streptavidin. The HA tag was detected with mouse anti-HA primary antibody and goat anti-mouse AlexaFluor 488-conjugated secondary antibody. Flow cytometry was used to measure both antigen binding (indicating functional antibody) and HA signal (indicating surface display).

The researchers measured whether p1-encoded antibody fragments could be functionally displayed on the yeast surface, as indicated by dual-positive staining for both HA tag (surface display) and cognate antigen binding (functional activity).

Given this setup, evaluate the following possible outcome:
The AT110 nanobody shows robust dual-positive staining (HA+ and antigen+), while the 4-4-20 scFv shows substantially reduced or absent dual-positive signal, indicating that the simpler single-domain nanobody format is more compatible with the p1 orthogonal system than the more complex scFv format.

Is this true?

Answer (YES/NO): NO